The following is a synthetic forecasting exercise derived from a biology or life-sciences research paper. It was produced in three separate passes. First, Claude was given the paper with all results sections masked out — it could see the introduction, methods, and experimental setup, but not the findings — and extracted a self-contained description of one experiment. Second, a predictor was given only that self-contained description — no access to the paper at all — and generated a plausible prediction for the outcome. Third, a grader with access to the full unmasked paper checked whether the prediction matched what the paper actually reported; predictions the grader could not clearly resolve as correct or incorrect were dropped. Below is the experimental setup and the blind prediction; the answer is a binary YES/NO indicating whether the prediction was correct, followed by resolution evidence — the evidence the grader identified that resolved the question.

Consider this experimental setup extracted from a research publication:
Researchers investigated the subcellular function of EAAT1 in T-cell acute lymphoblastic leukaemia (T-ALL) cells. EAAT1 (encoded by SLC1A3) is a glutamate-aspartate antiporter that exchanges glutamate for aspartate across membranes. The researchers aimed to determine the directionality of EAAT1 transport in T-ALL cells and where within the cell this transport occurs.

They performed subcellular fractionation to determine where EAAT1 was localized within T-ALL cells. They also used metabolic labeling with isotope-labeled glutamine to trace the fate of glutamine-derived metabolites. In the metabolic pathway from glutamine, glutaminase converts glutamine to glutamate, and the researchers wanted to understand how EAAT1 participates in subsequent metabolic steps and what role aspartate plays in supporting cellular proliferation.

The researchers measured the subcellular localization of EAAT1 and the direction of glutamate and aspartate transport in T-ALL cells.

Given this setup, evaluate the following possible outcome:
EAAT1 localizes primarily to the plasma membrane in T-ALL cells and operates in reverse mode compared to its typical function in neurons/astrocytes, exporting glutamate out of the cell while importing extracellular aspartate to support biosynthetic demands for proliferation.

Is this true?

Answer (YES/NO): NO